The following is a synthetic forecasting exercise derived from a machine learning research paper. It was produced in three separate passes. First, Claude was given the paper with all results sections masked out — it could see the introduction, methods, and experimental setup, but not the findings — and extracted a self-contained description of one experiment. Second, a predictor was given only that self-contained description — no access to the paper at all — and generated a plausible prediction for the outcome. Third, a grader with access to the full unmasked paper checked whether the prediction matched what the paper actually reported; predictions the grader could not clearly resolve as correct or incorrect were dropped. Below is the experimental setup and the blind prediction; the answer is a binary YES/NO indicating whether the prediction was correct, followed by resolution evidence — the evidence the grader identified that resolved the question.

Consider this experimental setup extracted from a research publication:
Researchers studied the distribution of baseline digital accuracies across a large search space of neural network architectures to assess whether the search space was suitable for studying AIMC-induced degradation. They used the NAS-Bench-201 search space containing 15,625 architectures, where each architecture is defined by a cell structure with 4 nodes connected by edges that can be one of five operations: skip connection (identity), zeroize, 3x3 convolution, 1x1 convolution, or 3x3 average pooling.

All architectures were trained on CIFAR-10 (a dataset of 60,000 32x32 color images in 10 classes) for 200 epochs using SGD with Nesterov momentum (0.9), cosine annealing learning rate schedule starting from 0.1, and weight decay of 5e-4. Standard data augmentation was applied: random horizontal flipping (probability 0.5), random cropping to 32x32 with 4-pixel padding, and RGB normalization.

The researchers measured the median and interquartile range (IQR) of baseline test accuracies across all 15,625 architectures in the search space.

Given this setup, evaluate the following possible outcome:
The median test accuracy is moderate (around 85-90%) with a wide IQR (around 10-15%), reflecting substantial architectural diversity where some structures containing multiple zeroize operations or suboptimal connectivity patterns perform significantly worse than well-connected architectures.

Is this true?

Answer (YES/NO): NO